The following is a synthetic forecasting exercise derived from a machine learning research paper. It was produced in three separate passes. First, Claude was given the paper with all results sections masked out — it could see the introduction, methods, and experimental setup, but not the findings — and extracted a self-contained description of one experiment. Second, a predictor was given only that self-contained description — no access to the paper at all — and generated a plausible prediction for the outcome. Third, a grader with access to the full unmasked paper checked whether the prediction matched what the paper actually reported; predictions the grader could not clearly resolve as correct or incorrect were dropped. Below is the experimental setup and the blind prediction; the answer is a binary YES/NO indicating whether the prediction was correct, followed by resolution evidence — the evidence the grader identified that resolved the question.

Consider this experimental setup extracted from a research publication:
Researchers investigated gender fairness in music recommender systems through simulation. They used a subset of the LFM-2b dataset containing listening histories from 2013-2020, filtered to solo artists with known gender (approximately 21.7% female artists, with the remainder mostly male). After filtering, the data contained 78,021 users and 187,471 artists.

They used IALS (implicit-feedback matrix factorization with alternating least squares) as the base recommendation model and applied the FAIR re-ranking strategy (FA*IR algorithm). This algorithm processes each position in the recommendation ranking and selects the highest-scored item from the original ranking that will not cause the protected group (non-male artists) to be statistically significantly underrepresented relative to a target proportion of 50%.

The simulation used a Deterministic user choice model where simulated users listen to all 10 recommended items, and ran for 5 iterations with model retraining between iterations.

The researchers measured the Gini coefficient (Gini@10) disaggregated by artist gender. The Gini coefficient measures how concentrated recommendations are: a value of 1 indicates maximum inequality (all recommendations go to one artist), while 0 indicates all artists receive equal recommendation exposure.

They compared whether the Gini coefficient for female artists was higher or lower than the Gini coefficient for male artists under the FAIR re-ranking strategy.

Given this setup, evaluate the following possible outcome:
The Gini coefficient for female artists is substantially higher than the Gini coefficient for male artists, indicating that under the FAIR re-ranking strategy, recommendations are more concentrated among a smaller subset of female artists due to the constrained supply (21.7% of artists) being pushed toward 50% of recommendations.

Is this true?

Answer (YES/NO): NO